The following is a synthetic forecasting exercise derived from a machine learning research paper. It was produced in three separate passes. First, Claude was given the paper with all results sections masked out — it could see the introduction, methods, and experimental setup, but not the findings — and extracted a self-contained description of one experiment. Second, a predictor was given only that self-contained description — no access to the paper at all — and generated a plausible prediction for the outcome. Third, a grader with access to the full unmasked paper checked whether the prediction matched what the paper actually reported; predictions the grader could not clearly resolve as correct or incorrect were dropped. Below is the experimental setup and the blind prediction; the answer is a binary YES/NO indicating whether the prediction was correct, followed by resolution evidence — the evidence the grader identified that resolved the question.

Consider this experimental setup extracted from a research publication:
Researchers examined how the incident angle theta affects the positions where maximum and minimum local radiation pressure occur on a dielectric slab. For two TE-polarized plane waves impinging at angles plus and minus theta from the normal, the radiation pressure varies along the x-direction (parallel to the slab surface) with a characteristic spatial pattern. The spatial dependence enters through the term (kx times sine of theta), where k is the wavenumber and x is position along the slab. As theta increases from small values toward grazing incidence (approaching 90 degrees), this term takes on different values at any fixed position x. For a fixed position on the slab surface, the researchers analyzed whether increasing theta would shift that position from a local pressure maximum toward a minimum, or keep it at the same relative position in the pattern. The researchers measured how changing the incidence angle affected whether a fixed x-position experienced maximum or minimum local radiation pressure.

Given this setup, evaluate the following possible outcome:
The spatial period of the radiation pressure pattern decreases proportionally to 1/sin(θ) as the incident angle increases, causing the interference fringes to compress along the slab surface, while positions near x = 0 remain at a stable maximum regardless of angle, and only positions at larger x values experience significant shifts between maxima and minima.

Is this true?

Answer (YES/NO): NO